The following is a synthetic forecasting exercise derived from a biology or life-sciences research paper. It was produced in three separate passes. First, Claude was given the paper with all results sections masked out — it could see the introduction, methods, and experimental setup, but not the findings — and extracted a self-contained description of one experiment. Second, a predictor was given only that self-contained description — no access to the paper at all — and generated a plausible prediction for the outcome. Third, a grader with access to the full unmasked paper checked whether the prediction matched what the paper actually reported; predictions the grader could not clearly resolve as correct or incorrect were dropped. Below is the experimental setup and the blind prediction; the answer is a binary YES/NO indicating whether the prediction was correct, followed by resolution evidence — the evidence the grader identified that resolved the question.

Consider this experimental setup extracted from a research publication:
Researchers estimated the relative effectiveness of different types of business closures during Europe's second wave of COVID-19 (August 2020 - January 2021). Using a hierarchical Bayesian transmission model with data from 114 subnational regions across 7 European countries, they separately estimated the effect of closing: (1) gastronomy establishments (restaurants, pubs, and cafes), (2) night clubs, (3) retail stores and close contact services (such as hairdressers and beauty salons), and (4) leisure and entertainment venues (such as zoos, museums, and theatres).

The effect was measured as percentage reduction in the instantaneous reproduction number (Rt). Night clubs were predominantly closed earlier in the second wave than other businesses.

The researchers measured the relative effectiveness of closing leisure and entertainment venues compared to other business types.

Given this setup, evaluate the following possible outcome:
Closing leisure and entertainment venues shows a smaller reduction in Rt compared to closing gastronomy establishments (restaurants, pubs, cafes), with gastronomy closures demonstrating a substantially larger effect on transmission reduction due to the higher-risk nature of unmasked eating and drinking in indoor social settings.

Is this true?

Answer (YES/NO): YES